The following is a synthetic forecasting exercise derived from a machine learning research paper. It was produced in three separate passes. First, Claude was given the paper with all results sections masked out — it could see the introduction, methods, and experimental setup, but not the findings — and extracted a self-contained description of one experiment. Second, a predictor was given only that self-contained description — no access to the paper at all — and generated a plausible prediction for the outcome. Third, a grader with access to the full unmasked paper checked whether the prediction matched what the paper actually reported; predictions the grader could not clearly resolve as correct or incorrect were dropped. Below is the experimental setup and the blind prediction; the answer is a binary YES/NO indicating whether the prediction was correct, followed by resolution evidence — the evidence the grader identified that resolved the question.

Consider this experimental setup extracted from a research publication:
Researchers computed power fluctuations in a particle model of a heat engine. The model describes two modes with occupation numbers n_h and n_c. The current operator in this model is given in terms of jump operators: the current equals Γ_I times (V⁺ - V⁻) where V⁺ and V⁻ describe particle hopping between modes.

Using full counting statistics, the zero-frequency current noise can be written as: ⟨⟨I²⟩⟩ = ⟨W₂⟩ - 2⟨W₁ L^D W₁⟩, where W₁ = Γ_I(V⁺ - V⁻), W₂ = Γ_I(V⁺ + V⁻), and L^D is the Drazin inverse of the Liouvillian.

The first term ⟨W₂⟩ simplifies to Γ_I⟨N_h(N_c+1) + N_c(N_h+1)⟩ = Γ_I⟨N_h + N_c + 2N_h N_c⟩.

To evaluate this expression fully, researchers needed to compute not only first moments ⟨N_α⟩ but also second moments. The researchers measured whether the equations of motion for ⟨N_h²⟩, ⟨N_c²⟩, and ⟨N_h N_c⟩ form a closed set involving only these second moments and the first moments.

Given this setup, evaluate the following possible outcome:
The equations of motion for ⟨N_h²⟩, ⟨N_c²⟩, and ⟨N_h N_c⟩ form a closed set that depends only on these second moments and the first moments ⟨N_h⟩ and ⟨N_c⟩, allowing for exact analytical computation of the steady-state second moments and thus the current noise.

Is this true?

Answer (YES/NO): YES